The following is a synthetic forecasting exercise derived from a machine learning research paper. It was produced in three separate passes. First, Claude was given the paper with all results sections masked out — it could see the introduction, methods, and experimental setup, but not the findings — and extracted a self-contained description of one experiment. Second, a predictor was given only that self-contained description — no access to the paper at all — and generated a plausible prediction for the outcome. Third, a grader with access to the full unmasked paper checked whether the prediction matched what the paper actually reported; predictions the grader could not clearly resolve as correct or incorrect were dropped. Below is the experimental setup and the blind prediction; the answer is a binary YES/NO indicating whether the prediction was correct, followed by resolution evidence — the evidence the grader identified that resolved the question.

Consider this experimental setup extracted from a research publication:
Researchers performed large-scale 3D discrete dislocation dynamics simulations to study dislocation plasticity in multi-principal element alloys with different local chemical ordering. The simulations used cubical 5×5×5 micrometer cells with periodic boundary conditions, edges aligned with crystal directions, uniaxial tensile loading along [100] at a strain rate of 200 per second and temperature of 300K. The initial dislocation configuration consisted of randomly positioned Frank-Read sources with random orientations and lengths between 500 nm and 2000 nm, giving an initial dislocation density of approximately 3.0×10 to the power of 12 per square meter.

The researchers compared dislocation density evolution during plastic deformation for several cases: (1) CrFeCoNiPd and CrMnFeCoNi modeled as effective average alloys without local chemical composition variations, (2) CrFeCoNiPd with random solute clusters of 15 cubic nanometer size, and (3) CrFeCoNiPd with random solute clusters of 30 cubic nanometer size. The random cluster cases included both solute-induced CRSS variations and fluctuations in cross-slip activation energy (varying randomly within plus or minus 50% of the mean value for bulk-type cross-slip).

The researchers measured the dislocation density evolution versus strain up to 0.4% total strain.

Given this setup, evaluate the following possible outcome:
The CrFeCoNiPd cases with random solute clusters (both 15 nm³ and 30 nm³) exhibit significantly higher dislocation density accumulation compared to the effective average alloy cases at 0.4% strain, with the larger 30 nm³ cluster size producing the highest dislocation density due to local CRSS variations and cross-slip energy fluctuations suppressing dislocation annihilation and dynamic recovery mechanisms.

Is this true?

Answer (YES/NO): NO